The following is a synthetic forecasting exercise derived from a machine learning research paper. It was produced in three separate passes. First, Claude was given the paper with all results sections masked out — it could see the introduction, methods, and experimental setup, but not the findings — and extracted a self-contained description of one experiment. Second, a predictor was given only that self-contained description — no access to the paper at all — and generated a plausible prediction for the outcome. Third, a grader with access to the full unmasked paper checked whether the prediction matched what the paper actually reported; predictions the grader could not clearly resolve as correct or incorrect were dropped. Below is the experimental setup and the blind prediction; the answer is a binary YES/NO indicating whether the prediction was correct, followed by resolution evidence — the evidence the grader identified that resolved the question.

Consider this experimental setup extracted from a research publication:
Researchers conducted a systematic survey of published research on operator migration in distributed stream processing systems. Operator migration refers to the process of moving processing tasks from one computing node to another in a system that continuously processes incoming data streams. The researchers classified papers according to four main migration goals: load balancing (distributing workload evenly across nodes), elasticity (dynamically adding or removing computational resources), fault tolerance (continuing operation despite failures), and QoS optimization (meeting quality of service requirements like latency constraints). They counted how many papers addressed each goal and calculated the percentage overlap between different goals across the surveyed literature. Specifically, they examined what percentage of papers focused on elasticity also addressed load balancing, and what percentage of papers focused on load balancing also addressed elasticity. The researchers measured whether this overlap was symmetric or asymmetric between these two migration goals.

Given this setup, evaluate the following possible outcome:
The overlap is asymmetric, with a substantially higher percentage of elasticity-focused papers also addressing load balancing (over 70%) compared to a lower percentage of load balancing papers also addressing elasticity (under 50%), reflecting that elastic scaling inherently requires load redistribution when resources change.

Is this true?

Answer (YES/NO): NO